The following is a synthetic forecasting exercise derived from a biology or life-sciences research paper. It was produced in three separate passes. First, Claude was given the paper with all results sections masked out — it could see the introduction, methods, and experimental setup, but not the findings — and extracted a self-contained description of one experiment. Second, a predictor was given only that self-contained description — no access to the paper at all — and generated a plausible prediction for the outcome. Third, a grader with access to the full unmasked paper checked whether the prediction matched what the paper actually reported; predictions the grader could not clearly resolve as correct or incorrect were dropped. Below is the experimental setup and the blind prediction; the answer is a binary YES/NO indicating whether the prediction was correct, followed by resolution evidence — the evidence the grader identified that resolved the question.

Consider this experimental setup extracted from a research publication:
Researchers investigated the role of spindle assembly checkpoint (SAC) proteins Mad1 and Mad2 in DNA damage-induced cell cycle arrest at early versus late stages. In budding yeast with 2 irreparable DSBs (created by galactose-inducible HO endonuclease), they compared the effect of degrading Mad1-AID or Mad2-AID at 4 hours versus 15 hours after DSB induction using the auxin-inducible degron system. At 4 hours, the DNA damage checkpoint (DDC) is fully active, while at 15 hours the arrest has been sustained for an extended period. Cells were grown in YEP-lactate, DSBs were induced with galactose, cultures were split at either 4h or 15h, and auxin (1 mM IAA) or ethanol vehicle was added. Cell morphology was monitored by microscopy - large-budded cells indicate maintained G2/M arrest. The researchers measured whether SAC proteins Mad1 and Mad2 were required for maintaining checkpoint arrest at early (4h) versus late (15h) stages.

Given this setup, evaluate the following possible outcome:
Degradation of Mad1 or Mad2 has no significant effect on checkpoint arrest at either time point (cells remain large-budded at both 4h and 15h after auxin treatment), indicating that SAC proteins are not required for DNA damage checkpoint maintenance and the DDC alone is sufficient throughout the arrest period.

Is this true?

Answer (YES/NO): NO